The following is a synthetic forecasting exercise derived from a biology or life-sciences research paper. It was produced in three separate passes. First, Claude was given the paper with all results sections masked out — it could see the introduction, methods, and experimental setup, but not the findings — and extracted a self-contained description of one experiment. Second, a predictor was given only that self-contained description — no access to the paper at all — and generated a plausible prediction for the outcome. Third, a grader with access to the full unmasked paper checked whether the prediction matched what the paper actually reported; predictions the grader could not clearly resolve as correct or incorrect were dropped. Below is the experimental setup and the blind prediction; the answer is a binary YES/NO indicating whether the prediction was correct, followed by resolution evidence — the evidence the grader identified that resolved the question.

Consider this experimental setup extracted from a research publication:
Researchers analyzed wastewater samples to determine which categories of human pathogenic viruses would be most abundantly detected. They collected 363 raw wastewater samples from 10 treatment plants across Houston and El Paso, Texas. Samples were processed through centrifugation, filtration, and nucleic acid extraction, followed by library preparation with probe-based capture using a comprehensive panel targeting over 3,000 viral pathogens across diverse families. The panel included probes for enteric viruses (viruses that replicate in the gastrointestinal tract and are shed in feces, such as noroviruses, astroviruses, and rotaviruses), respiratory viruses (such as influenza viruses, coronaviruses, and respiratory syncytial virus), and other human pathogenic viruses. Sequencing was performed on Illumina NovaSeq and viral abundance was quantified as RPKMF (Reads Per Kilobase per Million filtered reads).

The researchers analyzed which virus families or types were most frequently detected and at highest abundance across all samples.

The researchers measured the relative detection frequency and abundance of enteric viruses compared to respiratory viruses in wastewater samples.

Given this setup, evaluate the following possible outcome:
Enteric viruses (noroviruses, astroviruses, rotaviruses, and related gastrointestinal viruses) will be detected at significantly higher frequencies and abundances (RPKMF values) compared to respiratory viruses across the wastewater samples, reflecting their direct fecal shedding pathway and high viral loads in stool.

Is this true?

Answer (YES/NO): YES